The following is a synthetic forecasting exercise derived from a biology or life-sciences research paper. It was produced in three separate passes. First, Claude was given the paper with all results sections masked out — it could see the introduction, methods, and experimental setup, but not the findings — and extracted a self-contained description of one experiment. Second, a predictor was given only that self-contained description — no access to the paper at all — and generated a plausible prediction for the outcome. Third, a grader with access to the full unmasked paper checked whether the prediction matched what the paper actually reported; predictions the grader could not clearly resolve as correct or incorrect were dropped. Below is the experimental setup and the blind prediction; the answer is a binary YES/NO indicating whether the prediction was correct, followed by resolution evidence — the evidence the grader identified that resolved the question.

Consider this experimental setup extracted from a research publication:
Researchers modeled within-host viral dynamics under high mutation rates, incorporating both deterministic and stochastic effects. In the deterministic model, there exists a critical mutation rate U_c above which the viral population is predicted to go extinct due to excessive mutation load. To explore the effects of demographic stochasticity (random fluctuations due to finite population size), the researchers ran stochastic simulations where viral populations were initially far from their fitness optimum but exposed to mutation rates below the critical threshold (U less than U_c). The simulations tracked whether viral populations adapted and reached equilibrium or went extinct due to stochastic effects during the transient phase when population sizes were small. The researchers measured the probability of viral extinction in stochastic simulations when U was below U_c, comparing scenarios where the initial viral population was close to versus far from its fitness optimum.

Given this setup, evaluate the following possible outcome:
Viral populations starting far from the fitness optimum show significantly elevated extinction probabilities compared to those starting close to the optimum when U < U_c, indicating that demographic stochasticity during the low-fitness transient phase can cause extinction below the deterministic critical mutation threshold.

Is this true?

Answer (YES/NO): YES